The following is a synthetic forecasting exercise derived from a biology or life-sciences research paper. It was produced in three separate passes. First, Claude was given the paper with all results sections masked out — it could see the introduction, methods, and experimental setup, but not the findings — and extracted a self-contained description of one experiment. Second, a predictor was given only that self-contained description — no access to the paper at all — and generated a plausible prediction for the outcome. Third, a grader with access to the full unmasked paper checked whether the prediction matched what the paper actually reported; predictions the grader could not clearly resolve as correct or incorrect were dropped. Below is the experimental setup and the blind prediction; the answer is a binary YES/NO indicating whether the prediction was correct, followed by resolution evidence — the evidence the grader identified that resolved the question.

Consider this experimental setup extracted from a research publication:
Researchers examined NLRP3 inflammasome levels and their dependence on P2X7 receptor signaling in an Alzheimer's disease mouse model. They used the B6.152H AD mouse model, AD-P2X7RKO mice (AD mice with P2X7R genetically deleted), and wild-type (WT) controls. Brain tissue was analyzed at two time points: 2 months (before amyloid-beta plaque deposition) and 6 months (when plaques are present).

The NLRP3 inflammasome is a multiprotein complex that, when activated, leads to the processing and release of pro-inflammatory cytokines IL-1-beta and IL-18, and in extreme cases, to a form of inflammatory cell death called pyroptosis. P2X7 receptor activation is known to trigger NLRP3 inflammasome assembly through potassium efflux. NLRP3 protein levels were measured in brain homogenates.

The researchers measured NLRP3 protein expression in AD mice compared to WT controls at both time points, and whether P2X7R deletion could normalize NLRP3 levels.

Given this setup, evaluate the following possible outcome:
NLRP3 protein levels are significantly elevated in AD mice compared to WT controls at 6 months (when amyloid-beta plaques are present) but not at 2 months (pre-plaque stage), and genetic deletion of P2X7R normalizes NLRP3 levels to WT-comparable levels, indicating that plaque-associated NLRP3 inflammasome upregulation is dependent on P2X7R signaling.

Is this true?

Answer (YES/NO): NO